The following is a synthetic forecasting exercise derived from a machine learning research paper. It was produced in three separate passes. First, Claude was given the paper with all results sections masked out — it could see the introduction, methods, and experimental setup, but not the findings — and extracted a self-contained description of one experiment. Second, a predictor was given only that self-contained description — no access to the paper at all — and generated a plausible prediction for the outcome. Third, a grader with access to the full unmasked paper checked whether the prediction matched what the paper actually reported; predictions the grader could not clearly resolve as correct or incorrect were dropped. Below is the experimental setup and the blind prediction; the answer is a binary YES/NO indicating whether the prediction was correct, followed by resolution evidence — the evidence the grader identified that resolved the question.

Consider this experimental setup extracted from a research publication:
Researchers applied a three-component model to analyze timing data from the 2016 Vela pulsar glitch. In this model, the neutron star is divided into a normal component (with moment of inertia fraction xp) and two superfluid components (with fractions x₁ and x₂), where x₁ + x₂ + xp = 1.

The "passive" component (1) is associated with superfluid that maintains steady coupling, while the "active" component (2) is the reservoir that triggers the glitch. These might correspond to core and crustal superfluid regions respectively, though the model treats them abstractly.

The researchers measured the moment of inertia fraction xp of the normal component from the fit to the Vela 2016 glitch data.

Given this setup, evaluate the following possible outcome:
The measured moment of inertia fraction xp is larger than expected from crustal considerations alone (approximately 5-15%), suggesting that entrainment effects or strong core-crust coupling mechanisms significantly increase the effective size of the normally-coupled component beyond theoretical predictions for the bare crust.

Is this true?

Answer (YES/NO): NO